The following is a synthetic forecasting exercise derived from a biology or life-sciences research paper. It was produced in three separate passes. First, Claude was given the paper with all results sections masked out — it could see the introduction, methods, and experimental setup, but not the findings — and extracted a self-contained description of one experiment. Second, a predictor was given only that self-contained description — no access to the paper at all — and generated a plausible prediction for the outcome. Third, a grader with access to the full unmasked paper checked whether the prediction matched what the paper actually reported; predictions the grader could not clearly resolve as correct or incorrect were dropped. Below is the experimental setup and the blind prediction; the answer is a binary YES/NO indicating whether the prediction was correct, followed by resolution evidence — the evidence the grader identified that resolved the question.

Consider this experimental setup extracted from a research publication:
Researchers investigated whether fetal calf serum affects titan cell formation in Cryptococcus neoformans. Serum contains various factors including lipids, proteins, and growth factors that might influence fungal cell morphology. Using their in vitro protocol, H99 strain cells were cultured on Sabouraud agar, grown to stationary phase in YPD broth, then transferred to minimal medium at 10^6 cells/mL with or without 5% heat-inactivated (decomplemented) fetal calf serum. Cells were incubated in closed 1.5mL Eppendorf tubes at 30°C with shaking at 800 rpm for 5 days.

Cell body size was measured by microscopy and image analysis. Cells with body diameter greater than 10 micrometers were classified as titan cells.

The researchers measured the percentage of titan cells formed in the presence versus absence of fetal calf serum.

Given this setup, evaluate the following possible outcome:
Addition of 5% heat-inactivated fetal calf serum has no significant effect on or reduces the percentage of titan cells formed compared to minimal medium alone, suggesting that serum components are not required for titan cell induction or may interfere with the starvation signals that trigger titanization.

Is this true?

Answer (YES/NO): YES